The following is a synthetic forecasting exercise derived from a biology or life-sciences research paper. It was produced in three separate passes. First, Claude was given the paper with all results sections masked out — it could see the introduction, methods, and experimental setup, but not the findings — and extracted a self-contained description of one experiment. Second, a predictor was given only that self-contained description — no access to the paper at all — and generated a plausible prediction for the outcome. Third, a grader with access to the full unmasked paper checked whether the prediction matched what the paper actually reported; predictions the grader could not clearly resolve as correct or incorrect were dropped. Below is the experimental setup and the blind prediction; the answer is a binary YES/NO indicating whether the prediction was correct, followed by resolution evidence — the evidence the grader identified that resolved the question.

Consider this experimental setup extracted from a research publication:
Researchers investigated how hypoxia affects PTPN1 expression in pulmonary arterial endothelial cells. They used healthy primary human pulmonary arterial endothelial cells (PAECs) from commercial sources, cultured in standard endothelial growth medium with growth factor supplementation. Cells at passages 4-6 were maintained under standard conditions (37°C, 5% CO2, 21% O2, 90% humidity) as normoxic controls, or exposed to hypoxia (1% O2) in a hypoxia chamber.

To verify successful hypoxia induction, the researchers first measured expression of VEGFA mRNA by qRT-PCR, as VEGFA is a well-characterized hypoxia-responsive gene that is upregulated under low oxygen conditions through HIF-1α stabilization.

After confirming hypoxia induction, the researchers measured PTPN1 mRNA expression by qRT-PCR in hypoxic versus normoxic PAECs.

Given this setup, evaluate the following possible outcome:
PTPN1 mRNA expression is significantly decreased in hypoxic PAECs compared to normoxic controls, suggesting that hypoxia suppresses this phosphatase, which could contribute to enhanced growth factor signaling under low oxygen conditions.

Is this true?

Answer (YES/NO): YES